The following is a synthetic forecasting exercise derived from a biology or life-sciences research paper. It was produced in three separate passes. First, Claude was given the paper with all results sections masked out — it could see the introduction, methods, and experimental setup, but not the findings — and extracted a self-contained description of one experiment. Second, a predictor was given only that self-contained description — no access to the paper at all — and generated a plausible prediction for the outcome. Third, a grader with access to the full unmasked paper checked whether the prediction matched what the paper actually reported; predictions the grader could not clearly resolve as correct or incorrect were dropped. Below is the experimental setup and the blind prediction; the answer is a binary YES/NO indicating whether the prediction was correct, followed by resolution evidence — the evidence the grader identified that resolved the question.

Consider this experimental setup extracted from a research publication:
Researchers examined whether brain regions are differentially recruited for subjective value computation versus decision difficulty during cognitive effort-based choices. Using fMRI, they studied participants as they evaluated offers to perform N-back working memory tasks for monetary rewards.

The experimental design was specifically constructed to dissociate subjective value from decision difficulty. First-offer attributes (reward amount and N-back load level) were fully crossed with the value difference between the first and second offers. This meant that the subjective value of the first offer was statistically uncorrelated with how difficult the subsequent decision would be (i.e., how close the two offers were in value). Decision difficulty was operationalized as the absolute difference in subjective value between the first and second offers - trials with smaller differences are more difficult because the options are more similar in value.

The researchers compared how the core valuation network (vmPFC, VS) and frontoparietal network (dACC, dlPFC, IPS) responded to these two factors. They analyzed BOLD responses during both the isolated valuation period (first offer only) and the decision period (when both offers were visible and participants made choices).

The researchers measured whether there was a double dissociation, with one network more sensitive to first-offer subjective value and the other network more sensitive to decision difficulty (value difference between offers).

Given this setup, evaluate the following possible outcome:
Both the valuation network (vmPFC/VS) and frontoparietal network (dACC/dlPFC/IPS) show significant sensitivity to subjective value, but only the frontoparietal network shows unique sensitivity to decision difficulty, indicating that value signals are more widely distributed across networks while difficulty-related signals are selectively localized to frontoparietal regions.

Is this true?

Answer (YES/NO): NO